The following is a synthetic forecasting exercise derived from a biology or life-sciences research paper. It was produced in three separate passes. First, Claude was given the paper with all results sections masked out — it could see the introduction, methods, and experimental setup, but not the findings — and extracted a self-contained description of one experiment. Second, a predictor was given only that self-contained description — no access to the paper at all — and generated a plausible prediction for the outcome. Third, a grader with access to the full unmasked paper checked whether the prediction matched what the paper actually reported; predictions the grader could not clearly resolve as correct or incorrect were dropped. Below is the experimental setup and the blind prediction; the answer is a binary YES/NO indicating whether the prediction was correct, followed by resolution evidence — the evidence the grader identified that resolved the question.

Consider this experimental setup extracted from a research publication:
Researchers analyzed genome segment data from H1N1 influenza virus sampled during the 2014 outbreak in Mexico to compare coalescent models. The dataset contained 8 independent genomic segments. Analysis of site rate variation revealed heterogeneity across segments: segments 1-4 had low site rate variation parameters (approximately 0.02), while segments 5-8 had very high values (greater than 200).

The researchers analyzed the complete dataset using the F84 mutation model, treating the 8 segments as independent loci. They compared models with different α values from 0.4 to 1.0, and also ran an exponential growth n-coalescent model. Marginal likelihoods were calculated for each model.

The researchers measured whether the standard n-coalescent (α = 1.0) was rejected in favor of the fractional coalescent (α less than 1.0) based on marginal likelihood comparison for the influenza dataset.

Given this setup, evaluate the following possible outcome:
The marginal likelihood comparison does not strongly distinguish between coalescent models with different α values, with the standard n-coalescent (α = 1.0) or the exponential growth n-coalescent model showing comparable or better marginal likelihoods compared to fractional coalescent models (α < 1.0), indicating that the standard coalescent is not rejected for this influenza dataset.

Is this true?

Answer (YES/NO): NO